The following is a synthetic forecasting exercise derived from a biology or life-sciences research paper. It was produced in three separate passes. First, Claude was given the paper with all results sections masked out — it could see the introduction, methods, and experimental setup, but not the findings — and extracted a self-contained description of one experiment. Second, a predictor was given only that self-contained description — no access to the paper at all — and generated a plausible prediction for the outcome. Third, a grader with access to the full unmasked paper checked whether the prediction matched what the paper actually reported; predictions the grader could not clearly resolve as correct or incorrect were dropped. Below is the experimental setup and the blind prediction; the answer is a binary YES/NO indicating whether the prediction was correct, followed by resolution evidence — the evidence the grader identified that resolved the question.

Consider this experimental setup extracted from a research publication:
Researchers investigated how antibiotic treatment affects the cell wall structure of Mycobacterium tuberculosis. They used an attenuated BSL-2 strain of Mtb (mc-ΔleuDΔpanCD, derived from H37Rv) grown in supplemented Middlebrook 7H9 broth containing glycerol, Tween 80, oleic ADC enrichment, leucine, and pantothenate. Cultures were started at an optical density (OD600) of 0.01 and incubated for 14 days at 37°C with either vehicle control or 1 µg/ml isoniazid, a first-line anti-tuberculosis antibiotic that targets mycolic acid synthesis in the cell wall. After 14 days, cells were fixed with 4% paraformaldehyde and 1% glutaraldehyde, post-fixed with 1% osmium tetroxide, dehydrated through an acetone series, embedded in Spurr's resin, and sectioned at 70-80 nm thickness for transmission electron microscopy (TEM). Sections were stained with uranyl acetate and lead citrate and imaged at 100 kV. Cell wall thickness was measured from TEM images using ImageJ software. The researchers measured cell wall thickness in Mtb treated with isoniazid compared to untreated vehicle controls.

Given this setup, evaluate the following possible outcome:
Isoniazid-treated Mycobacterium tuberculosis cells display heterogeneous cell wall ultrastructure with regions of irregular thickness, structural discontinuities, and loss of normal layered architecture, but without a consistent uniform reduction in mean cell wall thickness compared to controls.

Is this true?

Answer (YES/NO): NO